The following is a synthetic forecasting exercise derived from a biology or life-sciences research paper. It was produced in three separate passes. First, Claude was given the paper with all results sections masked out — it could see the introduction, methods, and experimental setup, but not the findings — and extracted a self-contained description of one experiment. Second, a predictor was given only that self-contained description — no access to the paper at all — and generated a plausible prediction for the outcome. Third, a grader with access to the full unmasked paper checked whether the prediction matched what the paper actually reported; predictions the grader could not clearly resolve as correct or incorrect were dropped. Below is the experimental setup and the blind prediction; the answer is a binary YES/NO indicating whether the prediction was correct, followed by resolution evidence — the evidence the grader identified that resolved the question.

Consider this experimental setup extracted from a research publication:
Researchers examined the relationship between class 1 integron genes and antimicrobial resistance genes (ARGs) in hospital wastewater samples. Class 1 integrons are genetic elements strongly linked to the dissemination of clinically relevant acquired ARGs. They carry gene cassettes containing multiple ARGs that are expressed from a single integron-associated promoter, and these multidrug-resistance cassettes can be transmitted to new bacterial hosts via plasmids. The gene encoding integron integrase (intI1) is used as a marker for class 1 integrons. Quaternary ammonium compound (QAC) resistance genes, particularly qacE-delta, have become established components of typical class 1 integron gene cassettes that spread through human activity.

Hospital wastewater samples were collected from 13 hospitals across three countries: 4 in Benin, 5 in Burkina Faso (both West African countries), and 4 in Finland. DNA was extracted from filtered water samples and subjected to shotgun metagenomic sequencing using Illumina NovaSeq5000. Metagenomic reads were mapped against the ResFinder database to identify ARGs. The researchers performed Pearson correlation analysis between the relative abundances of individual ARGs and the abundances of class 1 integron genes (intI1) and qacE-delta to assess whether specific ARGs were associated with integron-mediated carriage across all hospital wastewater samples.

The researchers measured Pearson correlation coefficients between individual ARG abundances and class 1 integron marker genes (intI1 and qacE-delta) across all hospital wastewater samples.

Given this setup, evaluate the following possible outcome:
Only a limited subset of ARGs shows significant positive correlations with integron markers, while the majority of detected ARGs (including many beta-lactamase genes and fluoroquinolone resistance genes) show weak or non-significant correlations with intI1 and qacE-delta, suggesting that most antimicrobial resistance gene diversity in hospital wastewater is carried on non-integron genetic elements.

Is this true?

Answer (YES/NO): NO